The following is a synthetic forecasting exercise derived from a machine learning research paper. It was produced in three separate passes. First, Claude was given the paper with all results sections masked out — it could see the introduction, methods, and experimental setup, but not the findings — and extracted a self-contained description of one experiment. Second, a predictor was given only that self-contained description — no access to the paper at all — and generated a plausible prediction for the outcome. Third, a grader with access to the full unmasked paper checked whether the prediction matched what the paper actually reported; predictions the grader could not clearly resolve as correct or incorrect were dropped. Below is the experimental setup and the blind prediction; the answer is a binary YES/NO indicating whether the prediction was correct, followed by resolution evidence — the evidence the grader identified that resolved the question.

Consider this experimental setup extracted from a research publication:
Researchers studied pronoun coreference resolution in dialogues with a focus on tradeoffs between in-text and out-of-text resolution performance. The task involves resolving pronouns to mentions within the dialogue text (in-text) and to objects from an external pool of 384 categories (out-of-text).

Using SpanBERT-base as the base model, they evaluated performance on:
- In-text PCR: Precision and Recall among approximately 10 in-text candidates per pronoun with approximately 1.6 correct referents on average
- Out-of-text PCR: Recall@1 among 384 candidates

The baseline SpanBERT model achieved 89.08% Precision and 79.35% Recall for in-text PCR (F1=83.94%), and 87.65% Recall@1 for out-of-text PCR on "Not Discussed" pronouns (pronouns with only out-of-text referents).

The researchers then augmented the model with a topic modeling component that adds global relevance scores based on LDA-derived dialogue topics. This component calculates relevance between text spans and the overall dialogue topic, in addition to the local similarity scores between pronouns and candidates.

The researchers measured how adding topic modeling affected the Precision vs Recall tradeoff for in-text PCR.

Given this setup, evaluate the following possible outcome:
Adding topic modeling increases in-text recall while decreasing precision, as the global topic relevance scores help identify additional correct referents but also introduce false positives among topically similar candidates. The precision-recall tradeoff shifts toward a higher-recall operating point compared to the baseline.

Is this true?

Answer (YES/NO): YES